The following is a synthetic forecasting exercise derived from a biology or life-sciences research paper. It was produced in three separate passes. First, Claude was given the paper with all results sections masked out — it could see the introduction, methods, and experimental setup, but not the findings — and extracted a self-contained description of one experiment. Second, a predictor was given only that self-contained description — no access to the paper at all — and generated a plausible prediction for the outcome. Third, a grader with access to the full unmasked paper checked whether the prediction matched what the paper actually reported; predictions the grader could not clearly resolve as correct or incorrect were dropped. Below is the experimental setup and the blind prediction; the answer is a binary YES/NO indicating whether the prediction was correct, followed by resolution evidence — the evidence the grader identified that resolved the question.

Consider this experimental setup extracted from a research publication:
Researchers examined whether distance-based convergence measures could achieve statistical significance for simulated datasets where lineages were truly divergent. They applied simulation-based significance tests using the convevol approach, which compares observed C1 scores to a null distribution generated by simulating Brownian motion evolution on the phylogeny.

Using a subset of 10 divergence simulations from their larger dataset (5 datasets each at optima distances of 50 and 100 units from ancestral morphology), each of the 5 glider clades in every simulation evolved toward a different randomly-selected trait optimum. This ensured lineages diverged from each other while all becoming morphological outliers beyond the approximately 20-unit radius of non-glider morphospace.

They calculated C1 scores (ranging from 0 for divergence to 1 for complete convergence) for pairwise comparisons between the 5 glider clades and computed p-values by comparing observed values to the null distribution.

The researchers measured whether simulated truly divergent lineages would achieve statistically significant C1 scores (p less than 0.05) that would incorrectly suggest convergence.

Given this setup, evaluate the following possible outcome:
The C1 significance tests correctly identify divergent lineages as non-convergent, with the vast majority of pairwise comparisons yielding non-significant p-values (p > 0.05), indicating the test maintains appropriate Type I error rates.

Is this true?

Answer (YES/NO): NO